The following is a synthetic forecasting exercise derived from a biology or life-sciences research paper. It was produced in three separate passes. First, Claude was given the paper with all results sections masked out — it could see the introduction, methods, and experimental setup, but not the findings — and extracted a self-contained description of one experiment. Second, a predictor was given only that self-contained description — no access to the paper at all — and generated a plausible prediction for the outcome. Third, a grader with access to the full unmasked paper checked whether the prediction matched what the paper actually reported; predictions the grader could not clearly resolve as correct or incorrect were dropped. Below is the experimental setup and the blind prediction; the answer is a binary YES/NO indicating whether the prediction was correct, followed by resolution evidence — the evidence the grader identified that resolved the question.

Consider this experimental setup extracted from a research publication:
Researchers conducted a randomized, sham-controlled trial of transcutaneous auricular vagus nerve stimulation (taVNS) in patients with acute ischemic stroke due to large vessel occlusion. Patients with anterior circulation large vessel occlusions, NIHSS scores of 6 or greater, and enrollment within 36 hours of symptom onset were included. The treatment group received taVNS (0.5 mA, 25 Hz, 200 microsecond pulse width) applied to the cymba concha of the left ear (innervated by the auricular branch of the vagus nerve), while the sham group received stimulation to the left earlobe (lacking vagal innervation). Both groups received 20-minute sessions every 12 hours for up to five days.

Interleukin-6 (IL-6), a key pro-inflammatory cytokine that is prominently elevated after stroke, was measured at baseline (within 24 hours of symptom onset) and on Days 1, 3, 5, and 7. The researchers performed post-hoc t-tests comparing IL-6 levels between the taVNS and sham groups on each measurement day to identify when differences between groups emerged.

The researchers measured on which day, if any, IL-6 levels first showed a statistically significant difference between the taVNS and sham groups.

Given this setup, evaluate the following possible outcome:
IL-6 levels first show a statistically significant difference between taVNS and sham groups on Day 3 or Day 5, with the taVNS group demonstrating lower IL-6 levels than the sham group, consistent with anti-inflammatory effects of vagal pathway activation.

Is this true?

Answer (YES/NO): YES